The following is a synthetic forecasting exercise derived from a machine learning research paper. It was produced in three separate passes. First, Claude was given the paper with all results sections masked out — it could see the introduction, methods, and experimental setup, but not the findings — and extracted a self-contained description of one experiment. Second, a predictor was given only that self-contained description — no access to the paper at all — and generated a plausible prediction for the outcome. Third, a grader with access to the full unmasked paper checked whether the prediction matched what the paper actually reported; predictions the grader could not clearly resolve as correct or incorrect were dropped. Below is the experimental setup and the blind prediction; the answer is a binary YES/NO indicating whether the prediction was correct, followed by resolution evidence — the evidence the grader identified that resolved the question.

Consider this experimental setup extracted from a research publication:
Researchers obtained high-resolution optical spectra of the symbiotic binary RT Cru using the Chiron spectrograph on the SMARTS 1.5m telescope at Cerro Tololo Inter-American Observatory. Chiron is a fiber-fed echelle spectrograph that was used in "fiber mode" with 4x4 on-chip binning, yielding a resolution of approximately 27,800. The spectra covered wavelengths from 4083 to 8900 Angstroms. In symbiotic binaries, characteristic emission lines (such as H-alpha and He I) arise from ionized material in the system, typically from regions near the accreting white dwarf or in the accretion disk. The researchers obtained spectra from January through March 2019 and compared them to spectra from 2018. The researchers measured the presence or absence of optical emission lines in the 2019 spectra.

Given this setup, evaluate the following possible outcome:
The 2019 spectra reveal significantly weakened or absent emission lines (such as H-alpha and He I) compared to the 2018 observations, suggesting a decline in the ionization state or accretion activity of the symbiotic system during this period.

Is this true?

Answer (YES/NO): YES